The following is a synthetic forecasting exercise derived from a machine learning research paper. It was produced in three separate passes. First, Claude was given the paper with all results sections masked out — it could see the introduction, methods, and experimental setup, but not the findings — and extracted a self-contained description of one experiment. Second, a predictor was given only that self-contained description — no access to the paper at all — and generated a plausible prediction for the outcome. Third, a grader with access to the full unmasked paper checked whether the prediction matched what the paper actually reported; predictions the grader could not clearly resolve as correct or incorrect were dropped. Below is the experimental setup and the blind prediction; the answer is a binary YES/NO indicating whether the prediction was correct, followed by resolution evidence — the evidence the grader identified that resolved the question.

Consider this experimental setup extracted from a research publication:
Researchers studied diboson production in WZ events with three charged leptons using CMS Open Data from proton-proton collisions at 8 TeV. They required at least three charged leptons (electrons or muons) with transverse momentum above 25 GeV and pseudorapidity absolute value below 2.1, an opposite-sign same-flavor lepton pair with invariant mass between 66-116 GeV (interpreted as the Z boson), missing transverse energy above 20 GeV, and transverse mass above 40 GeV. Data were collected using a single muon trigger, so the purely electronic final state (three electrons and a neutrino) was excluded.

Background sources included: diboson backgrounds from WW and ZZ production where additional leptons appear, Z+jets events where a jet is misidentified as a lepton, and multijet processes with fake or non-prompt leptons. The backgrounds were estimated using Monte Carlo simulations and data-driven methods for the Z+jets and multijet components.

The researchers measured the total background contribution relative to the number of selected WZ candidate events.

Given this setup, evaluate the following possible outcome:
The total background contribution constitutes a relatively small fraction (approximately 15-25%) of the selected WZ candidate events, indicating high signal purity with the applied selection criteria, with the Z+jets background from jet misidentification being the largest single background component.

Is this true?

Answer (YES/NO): NO